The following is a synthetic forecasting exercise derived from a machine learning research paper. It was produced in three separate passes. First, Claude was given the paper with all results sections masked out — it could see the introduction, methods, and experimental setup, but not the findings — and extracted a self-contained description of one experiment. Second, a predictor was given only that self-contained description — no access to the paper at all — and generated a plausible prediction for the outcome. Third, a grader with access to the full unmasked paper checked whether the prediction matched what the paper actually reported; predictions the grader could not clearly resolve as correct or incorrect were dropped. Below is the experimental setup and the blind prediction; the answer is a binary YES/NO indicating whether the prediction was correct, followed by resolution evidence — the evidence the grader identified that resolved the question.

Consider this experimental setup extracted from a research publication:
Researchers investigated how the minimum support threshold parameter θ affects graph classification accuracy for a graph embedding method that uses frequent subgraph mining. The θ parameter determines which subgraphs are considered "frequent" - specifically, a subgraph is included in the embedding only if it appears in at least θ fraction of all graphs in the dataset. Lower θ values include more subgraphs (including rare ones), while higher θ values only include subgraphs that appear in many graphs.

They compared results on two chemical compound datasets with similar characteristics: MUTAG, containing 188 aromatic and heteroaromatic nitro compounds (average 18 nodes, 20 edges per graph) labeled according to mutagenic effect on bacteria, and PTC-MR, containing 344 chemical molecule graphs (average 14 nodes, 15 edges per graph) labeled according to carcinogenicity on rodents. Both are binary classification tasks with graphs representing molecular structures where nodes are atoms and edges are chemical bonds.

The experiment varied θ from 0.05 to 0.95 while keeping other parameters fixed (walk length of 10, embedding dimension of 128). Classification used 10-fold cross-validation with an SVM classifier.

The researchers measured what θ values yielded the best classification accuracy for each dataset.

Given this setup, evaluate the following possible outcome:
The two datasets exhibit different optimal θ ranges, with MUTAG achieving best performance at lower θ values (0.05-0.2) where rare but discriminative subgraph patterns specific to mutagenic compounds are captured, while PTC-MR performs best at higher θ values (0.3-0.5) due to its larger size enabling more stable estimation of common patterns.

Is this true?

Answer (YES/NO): NO